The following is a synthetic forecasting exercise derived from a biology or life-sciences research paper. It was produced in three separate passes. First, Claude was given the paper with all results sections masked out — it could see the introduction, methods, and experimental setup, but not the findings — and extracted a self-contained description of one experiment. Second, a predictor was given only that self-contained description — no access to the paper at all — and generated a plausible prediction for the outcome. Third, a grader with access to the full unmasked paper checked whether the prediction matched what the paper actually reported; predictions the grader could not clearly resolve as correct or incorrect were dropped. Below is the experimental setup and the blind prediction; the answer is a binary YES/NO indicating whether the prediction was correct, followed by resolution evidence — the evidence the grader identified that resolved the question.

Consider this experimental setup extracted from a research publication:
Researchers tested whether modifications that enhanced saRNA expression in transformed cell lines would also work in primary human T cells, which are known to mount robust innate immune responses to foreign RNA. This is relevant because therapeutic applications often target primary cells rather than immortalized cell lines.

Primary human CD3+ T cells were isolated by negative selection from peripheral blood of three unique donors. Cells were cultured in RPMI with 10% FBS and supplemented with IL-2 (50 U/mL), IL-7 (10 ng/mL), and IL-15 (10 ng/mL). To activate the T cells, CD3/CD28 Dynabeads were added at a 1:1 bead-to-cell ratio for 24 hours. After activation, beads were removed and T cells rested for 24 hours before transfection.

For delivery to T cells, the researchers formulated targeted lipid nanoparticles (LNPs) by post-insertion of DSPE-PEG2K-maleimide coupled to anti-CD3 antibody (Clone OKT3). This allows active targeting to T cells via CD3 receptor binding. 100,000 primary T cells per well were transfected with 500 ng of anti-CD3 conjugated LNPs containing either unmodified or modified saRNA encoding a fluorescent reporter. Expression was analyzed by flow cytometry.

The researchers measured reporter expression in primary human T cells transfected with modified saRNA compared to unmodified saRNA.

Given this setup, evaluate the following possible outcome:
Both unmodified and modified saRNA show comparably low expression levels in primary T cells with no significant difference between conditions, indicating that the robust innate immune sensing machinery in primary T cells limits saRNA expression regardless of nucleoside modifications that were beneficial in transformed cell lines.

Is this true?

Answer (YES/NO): NO